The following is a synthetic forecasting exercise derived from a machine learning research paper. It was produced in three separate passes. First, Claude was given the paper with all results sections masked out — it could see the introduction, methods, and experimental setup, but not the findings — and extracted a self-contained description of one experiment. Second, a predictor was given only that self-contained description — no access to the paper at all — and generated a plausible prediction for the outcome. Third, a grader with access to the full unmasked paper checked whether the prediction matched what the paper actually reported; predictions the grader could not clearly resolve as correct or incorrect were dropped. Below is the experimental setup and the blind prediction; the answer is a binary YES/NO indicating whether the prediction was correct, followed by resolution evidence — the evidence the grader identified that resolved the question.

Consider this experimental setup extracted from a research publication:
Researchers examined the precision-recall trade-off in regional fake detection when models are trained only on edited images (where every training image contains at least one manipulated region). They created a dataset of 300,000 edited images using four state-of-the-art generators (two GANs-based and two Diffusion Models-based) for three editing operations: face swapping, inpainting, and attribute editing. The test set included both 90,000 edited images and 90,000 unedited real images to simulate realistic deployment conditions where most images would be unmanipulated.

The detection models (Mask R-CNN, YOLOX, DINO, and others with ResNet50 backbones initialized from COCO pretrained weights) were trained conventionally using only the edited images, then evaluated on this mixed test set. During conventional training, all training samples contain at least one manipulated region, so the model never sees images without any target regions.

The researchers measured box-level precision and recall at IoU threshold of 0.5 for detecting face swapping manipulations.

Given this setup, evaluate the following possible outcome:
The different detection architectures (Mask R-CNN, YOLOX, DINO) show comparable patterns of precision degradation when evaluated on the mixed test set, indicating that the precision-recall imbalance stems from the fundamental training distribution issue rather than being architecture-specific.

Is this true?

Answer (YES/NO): YES